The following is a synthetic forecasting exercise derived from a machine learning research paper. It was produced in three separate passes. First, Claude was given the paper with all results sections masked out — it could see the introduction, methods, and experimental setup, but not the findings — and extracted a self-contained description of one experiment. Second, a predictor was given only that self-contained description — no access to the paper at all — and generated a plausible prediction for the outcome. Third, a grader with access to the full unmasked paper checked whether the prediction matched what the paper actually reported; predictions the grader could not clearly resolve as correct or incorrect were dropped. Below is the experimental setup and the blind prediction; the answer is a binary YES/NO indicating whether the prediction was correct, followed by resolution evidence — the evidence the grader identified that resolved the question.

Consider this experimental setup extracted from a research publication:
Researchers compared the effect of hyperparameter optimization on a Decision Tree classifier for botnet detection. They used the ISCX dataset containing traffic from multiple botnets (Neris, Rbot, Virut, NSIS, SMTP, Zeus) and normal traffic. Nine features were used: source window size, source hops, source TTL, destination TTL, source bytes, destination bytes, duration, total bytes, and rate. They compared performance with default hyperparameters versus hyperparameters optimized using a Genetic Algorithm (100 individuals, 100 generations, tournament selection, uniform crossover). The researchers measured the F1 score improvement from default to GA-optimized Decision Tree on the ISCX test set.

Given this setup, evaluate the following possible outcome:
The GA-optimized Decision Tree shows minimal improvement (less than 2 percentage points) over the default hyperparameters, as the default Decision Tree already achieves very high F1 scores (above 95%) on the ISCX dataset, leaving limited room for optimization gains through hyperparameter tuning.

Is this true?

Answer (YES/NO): NO